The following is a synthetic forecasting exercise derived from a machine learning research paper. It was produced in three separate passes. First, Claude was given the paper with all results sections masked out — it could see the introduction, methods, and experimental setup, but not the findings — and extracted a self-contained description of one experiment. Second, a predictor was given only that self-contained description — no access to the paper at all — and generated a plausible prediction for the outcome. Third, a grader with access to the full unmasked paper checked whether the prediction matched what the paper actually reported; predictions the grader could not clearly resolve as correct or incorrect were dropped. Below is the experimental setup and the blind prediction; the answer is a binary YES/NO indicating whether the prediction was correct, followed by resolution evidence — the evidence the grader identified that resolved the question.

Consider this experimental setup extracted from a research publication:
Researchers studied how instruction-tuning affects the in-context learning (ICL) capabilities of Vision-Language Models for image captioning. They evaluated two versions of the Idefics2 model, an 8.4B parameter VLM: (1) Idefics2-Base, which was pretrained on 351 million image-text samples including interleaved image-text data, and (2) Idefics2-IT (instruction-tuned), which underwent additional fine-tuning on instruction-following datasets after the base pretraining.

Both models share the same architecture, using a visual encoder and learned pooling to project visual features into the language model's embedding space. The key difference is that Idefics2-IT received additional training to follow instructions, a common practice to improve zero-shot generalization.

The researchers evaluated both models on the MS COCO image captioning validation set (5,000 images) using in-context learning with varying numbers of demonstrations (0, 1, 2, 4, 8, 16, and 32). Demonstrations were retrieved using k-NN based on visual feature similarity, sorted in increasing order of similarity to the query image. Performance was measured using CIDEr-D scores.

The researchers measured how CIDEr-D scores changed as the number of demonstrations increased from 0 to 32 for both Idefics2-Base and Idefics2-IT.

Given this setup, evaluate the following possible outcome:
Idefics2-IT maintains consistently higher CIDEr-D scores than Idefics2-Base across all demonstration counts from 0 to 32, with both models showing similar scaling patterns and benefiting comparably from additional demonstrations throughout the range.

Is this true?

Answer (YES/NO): NO